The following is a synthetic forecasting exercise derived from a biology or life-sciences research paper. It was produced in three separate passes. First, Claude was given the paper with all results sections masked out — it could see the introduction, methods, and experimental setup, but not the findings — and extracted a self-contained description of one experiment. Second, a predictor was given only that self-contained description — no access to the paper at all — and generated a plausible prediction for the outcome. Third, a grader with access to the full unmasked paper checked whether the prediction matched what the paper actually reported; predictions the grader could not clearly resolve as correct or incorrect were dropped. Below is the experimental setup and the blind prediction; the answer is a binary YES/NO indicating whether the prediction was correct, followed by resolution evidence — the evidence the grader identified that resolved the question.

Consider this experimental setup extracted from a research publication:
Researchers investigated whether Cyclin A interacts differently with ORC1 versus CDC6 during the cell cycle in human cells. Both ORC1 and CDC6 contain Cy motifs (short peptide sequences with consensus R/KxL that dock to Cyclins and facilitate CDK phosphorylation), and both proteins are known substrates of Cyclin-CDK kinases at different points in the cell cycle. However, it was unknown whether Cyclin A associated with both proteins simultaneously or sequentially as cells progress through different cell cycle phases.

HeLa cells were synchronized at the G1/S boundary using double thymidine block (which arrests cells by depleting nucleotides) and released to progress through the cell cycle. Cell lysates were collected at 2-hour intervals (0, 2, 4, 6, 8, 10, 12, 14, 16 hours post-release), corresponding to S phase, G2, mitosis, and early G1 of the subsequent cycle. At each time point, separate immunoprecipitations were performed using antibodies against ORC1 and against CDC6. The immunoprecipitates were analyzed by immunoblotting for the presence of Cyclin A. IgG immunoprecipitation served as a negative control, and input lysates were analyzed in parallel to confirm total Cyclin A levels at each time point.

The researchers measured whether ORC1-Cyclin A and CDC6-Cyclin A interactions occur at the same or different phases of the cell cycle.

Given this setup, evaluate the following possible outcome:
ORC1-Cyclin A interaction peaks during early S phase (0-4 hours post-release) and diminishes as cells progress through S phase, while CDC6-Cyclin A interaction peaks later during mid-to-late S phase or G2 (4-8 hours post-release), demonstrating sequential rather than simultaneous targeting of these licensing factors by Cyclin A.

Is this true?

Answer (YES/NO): NO